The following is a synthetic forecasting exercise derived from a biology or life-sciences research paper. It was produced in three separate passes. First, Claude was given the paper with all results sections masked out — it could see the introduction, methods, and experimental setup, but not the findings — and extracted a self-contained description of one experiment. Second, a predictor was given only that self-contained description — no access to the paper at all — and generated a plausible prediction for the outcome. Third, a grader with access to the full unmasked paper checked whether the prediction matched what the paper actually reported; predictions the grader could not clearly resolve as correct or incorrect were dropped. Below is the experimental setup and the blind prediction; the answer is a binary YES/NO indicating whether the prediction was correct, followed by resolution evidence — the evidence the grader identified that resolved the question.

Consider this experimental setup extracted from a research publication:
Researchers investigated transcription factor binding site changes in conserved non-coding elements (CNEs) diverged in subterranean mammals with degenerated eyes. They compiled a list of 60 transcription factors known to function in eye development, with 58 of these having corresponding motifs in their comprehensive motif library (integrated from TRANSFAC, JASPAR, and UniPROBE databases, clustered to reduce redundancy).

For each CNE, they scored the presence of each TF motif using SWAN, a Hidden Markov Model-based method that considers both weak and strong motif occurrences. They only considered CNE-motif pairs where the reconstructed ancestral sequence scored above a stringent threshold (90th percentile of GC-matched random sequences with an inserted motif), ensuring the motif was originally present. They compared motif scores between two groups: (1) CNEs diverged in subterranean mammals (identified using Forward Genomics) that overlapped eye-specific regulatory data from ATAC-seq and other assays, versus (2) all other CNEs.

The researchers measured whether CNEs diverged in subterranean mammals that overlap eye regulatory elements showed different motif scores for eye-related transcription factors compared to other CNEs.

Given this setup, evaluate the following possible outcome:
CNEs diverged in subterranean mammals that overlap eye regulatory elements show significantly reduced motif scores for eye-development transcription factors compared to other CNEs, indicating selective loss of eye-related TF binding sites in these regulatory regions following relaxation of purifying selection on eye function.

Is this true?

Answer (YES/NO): NO